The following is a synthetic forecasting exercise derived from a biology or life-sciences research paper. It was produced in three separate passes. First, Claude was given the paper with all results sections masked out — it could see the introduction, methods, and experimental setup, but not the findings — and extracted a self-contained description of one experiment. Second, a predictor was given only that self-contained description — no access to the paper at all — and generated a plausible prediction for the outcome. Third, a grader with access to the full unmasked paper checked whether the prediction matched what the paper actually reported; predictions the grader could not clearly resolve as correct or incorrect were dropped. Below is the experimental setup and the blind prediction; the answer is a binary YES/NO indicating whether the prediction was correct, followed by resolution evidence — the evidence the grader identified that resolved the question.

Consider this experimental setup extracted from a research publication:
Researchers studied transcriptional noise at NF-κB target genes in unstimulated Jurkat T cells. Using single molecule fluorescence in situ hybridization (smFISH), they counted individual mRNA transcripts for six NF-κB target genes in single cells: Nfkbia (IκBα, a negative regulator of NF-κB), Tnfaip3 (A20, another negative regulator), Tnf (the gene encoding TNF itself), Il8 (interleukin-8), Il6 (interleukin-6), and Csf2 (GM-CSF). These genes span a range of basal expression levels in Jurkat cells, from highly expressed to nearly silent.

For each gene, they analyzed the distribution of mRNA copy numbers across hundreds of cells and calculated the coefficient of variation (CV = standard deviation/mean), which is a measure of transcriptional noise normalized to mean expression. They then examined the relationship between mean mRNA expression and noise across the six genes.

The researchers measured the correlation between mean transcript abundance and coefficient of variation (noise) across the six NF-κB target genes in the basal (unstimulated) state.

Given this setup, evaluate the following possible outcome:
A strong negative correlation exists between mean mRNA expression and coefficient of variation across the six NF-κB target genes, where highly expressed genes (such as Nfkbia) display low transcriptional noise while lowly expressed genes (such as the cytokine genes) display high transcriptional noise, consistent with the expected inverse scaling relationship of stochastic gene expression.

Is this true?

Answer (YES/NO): YES